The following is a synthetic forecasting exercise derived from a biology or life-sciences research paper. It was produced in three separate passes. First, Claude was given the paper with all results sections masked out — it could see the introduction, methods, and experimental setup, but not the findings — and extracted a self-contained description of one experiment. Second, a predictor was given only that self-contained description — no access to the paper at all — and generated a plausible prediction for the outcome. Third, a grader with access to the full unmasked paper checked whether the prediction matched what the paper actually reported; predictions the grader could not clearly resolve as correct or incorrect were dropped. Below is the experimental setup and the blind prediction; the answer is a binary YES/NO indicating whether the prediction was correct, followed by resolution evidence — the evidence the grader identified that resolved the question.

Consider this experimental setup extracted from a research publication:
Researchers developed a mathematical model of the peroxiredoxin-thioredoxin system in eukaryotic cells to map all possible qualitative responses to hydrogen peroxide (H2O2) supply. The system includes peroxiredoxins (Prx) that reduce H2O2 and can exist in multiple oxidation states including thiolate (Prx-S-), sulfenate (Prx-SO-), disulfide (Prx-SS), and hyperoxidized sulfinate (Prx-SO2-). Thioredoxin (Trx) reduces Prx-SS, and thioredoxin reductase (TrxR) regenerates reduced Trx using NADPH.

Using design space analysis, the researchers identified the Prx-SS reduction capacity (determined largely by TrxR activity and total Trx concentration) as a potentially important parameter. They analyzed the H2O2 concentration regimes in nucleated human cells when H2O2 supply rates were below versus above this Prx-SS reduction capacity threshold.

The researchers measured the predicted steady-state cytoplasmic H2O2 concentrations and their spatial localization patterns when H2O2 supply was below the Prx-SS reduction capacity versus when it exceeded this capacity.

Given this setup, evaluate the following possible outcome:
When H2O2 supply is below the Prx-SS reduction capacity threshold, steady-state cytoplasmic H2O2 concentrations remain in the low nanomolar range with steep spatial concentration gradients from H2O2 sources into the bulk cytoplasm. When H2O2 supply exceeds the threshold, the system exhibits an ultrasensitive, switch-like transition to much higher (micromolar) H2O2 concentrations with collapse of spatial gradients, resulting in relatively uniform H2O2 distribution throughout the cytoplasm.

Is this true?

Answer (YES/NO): YES